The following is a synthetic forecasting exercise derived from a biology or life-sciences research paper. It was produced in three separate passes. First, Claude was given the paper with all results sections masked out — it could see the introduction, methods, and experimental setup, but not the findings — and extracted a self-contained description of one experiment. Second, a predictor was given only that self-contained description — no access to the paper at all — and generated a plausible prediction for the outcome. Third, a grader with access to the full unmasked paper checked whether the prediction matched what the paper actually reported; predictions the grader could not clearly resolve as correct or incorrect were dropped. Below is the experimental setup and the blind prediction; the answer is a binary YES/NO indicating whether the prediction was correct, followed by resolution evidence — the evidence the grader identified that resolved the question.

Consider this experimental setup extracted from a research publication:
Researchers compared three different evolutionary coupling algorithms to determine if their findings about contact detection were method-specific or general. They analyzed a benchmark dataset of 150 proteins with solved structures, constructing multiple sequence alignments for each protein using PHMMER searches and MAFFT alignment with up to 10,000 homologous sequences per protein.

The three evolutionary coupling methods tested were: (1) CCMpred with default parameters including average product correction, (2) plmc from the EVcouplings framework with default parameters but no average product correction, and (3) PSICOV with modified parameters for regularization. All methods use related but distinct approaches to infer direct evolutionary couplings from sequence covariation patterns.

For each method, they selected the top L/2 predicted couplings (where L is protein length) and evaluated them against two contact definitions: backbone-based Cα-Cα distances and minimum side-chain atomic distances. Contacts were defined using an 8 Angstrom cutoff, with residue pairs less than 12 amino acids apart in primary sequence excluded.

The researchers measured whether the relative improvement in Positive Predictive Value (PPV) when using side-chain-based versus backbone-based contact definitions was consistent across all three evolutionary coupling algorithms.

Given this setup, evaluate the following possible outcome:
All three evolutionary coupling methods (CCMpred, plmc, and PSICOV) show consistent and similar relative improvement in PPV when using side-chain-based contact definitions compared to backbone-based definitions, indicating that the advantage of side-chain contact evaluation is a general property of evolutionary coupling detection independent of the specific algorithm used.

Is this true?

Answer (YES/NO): YES